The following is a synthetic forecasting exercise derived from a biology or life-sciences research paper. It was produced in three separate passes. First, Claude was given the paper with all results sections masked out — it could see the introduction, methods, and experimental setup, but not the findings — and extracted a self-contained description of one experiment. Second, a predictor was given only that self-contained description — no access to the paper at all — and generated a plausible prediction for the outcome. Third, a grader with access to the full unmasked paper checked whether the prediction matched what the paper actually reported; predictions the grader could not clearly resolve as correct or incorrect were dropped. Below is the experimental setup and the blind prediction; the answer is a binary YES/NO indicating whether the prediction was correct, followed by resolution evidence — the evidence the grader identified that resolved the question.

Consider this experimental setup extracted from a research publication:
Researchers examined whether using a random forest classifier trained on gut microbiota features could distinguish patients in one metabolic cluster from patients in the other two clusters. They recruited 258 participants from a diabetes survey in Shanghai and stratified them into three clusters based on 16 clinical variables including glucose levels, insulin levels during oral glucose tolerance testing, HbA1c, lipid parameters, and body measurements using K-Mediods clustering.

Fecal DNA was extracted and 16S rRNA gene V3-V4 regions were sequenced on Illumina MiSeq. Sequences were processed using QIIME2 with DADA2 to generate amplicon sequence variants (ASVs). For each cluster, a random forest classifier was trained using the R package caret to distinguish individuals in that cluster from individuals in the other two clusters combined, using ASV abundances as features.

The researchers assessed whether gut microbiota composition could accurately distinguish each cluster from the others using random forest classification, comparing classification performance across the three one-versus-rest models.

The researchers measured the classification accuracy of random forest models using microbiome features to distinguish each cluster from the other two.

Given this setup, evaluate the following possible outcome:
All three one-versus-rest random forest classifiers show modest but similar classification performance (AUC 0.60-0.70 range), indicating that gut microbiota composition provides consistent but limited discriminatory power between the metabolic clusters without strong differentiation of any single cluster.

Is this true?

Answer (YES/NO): NO